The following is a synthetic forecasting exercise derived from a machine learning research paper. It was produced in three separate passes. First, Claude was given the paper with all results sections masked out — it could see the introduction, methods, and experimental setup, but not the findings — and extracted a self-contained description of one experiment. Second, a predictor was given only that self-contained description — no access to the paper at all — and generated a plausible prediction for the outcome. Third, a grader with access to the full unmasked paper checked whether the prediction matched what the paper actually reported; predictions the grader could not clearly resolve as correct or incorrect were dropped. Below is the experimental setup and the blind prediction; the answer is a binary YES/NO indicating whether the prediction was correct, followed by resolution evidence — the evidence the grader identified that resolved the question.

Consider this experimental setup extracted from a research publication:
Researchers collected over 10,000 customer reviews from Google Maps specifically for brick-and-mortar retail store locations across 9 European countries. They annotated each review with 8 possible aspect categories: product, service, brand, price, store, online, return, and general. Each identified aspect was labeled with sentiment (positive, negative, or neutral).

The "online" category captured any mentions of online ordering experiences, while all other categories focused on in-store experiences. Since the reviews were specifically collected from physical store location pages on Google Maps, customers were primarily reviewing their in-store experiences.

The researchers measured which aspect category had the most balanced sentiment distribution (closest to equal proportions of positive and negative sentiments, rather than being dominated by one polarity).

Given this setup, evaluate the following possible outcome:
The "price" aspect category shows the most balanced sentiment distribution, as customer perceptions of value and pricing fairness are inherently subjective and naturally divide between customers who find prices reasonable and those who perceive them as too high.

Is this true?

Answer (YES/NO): NO